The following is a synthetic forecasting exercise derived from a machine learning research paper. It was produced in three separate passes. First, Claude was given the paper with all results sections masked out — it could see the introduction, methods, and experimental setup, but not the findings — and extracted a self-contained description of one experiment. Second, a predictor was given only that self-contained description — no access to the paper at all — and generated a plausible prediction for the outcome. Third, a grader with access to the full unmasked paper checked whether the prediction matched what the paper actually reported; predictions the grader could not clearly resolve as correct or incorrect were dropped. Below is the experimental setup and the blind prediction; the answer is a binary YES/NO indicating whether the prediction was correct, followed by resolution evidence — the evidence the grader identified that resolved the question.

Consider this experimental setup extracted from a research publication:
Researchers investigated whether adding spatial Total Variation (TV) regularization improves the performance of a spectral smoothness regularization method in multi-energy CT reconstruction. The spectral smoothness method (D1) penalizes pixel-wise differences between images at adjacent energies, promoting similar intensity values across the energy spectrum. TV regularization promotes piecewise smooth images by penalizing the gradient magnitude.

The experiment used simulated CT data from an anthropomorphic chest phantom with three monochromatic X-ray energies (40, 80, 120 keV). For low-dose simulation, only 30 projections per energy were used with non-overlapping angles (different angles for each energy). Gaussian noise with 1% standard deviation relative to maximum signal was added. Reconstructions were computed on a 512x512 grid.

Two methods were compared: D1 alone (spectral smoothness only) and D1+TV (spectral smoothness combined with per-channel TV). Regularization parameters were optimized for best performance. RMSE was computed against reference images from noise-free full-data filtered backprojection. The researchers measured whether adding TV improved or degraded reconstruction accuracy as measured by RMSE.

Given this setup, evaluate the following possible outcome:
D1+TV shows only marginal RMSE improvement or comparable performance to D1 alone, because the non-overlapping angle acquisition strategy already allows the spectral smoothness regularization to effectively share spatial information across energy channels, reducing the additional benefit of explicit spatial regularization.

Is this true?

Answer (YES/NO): NO